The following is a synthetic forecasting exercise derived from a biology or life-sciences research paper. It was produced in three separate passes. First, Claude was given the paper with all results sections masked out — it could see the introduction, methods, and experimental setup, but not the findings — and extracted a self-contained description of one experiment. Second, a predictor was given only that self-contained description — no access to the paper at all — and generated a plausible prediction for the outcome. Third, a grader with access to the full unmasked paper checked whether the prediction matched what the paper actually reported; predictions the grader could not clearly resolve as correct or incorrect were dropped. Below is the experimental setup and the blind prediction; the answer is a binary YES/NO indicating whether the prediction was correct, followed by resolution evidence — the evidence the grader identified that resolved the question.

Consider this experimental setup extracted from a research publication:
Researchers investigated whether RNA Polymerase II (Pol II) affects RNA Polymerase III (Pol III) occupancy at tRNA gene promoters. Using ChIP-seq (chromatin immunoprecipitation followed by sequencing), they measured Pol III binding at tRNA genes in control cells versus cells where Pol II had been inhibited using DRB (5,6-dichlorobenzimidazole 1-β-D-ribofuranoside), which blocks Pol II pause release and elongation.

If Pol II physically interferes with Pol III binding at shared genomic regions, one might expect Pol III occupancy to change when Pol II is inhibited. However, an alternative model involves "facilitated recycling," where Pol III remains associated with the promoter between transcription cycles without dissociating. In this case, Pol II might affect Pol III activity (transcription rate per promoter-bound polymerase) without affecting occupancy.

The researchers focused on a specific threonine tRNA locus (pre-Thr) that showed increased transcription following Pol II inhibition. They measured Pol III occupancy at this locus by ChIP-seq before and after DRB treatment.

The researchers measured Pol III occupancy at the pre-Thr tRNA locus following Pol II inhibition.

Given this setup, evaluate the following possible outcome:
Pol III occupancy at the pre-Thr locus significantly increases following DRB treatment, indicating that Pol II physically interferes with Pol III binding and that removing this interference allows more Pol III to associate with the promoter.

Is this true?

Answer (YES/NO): NO